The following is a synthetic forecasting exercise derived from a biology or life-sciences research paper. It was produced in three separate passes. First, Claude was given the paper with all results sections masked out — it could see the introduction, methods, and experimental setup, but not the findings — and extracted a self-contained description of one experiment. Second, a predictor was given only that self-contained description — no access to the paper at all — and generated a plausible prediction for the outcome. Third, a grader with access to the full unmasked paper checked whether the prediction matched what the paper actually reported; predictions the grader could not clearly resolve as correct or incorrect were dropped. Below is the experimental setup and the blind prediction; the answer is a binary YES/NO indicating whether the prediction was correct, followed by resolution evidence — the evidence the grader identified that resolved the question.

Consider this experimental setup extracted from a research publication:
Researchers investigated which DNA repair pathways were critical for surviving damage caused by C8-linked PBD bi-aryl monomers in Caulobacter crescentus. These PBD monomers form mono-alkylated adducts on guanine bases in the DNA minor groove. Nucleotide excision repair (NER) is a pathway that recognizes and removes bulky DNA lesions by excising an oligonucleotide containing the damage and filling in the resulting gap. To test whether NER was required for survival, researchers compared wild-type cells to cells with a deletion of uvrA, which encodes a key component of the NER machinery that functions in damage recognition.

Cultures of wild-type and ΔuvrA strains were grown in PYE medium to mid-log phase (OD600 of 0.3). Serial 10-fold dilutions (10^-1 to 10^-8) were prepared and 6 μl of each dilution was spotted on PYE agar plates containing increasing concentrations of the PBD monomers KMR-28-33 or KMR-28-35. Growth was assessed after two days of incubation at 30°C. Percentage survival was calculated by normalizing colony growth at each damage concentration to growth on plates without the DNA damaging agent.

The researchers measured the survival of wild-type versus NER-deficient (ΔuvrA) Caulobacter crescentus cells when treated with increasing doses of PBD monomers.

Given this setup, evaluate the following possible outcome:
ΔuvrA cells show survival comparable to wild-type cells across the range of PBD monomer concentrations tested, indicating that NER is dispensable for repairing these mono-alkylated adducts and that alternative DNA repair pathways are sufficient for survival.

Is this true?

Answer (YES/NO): NO